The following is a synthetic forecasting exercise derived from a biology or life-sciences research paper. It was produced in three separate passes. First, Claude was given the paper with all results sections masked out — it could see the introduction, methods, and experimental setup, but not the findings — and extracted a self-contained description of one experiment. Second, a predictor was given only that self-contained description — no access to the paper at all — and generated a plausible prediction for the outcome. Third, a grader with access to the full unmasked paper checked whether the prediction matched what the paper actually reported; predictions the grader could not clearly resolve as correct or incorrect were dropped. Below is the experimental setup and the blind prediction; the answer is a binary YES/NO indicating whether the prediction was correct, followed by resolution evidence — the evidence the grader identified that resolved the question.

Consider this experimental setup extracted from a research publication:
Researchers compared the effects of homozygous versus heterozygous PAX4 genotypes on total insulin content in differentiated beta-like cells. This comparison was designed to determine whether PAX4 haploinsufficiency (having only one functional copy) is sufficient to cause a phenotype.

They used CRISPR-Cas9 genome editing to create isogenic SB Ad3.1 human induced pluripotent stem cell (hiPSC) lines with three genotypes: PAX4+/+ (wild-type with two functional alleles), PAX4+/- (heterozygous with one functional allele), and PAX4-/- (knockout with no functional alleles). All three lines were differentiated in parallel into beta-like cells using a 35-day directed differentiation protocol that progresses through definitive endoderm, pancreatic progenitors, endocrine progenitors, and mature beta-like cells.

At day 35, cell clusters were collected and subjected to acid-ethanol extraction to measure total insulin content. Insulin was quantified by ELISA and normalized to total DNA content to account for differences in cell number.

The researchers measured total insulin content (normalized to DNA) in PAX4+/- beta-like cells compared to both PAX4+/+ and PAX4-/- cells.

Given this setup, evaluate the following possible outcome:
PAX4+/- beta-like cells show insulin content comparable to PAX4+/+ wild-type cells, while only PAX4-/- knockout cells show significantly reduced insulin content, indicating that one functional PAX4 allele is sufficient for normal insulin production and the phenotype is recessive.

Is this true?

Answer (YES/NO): NO